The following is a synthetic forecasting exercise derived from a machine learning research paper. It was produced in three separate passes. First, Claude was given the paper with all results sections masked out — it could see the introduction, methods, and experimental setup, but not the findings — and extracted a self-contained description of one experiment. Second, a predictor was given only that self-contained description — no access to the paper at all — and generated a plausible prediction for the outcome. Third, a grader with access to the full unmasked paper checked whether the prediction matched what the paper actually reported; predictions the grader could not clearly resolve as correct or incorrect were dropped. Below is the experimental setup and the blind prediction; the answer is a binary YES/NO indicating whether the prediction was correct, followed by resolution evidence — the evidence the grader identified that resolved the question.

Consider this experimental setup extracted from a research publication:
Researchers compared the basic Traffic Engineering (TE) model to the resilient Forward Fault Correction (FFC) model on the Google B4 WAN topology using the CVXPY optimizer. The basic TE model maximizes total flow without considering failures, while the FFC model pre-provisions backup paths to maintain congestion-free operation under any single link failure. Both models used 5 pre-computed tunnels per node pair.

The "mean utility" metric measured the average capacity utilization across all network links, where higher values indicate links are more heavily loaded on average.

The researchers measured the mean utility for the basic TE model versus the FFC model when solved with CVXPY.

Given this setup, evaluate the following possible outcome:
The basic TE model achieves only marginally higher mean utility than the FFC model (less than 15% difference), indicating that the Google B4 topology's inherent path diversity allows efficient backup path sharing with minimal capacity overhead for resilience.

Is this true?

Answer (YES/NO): NO